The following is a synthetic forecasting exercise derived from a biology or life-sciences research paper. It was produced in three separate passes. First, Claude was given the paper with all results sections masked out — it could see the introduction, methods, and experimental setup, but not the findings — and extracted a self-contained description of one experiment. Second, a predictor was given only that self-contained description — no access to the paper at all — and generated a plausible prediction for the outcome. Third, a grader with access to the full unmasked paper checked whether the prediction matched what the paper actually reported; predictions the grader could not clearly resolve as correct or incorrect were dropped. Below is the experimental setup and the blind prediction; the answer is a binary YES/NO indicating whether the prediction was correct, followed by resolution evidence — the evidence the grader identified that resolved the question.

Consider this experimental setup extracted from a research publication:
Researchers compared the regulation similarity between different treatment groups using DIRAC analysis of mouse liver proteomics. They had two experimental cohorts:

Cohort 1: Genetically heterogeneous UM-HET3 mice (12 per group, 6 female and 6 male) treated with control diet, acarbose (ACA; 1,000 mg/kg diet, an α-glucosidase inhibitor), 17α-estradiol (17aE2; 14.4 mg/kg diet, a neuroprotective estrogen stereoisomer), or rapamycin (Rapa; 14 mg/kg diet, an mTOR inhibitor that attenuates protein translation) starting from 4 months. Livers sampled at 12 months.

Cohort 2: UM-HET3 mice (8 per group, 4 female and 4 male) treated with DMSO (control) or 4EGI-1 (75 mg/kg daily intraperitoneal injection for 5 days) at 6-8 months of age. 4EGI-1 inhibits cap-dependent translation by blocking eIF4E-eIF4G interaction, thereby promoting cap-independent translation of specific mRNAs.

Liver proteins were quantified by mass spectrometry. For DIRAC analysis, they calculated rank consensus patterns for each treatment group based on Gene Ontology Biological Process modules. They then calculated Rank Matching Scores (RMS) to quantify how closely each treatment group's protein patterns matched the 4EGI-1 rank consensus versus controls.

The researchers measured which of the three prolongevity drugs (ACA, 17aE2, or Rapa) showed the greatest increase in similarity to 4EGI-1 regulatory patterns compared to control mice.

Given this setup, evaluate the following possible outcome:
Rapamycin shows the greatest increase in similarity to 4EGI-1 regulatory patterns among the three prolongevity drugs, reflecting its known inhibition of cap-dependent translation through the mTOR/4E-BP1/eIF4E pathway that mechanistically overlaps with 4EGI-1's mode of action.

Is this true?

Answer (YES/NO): NO